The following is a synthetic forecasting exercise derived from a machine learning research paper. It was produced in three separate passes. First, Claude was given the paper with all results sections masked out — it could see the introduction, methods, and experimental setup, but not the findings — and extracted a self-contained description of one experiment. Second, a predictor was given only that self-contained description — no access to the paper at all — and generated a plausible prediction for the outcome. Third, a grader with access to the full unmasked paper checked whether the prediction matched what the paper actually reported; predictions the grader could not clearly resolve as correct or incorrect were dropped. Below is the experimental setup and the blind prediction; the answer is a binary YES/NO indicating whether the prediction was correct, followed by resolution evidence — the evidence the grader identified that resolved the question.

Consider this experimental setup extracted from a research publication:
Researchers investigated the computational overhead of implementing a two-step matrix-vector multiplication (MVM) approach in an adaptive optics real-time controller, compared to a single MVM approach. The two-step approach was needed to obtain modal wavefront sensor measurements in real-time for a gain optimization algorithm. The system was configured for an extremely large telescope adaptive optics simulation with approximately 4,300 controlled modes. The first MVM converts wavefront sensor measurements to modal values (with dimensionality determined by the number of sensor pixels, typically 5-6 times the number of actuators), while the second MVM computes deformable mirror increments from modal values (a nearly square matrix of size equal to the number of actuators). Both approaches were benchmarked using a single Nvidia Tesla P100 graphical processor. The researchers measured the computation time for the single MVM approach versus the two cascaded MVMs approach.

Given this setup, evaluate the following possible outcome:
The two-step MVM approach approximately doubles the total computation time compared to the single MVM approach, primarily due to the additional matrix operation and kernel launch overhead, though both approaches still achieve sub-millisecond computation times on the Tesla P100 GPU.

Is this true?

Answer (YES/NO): NO